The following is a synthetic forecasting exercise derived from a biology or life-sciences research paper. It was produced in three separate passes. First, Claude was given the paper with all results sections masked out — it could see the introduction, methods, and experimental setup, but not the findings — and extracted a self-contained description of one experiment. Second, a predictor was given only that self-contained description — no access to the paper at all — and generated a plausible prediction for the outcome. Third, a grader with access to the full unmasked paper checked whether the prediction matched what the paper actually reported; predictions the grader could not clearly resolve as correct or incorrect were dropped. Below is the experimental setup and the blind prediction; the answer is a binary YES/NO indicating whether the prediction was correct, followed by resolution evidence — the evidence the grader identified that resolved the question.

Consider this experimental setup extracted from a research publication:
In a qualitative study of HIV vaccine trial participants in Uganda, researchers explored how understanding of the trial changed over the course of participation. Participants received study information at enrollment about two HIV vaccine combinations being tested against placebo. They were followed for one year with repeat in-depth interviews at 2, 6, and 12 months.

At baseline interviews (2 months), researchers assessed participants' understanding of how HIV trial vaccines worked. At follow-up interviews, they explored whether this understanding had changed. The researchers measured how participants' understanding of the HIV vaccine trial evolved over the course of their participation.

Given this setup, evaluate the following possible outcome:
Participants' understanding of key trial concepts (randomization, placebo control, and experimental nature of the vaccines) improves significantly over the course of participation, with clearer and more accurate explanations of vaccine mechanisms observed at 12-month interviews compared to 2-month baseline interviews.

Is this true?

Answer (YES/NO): NO